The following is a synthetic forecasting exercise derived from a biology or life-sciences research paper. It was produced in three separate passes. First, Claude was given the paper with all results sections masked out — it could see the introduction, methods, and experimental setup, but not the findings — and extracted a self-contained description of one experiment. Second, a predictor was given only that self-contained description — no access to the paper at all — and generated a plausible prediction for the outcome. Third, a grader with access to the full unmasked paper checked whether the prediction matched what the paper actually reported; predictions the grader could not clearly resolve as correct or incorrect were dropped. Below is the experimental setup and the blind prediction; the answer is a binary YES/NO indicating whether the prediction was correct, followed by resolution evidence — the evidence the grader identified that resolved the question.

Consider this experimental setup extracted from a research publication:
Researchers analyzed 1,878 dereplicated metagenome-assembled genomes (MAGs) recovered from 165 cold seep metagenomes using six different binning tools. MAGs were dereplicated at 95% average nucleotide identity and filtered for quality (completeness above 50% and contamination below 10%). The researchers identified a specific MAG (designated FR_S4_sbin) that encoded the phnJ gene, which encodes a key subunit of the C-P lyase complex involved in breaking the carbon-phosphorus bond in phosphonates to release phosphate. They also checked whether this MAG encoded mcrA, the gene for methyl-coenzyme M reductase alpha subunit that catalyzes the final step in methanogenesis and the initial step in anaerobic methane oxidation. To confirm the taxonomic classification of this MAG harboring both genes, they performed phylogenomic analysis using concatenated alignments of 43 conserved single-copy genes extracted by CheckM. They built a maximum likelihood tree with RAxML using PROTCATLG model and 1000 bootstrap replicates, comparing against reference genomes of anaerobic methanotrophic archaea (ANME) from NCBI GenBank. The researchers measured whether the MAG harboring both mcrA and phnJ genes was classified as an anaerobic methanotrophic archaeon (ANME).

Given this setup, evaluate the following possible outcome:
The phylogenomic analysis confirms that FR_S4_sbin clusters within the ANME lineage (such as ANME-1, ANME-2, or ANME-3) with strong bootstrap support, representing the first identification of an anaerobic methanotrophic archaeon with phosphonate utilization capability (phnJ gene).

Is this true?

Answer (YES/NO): YES